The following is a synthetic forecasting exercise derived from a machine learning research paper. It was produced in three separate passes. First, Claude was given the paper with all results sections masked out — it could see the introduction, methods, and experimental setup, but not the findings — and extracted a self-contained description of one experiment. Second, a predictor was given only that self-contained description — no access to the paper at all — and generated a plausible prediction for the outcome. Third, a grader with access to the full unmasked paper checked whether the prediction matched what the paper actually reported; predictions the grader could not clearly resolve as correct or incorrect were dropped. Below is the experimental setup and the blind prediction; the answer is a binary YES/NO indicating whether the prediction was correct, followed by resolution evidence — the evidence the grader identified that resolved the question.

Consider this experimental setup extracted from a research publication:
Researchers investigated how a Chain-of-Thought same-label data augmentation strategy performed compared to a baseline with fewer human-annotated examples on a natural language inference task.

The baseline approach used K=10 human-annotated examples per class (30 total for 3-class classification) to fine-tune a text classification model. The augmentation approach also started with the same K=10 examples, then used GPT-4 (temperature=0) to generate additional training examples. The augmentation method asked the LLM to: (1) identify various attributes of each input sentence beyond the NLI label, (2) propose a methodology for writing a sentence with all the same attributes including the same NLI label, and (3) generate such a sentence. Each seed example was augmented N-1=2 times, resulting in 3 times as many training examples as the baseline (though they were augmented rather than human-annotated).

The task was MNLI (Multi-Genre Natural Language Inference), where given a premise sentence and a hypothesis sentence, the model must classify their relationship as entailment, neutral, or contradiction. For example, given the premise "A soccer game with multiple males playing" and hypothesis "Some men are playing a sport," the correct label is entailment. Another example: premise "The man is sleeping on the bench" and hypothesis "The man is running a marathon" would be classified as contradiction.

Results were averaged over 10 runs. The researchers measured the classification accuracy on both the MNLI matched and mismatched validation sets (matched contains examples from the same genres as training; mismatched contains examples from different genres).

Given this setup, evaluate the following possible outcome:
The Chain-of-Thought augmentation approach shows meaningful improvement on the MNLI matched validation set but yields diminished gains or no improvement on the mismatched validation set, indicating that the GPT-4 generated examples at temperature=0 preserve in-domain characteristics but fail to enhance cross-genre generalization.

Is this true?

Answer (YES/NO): NO